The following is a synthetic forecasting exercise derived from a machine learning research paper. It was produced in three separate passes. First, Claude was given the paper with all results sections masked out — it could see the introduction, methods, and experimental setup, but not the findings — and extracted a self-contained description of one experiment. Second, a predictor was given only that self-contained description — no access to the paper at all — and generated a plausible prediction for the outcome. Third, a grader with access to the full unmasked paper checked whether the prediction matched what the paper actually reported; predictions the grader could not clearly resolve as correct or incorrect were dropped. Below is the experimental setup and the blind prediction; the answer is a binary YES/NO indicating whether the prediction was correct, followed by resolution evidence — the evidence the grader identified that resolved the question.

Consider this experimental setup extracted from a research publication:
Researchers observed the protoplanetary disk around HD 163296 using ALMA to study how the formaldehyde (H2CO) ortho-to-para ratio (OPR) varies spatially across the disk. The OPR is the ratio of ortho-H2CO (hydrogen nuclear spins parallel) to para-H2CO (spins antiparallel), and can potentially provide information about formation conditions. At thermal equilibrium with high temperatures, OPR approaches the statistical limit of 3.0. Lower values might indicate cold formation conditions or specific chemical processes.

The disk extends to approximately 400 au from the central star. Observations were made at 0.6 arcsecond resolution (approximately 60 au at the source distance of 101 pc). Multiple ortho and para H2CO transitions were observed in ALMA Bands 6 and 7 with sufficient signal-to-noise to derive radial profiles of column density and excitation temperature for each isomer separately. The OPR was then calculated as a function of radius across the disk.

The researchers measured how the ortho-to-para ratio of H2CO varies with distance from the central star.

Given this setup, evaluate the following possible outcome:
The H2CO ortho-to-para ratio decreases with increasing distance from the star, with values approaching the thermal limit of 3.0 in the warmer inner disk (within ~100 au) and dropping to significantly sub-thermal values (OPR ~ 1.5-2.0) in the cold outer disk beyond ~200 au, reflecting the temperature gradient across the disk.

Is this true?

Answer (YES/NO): NO